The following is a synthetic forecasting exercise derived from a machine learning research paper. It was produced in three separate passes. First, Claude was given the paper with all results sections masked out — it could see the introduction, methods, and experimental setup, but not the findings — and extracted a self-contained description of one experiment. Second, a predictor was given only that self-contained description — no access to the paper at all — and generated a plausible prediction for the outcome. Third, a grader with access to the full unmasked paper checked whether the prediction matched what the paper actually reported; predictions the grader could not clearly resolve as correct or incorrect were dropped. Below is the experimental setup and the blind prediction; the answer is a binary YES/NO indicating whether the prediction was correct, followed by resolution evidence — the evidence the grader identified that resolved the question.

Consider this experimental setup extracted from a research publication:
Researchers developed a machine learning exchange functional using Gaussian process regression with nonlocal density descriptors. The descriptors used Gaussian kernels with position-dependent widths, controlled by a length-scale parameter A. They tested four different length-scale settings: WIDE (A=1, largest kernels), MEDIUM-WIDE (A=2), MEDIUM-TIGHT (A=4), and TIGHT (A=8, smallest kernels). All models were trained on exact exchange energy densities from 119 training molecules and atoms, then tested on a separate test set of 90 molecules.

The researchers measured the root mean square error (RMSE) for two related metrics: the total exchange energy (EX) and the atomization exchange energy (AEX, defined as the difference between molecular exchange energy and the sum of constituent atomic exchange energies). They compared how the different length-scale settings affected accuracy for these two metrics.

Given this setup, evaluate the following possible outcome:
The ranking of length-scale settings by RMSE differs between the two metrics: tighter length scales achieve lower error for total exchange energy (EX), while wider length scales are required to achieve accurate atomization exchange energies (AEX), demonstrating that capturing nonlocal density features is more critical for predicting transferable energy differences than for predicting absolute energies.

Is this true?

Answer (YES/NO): NO